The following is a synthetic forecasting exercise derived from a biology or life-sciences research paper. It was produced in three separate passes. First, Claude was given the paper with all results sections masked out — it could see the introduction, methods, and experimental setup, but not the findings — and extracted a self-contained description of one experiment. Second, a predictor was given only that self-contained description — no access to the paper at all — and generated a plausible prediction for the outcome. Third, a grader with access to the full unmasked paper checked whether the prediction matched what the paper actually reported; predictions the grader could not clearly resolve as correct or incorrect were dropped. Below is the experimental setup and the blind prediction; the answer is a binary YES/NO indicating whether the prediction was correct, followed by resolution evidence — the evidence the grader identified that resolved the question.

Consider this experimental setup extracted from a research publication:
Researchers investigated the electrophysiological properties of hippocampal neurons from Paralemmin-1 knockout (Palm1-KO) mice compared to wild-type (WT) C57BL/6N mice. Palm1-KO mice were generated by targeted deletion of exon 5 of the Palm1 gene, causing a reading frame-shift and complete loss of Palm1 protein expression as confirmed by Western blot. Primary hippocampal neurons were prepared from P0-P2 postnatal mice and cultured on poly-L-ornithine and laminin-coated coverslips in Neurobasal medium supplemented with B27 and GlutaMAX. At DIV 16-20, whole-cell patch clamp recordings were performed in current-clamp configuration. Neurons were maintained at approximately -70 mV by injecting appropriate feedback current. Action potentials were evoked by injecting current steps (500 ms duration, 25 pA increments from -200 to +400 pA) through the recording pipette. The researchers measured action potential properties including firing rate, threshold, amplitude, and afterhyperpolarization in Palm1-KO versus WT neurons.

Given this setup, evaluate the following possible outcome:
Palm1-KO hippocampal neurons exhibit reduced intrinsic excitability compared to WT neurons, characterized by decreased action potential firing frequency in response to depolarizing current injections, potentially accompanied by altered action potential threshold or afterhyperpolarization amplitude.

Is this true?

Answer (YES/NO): NO